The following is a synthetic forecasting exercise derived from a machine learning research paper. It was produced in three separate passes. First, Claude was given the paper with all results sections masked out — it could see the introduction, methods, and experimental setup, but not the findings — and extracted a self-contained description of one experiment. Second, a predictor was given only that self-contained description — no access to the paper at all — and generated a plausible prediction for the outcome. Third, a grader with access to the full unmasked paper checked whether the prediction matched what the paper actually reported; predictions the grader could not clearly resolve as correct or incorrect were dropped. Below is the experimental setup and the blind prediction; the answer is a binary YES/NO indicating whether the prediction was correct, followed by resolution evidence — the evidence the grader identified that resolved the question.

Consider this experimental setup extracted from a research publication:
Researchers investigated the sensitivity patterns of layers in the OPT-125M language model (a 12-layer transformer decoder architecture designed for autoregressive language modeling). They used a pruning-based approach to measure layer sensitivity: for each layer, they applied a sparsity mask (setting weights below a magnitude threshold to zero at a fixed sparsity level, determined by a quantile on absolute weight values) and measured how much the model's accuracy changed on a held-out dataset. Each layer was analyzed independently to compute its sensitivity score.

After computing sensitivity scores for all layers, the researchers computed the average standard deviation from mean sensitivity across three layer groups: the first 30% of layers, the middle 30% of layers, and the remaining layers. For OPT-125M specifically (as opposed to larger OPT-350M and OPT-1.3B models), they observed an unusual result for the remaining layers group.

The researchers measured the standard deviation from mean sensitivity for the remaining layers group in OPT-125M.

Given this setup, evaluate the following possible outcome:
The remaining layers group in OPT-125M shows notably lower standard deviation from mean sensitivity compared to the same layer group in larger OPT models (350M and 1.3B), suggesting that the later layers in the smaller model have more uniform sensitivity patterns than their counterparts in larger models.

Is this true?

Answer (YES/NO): NO